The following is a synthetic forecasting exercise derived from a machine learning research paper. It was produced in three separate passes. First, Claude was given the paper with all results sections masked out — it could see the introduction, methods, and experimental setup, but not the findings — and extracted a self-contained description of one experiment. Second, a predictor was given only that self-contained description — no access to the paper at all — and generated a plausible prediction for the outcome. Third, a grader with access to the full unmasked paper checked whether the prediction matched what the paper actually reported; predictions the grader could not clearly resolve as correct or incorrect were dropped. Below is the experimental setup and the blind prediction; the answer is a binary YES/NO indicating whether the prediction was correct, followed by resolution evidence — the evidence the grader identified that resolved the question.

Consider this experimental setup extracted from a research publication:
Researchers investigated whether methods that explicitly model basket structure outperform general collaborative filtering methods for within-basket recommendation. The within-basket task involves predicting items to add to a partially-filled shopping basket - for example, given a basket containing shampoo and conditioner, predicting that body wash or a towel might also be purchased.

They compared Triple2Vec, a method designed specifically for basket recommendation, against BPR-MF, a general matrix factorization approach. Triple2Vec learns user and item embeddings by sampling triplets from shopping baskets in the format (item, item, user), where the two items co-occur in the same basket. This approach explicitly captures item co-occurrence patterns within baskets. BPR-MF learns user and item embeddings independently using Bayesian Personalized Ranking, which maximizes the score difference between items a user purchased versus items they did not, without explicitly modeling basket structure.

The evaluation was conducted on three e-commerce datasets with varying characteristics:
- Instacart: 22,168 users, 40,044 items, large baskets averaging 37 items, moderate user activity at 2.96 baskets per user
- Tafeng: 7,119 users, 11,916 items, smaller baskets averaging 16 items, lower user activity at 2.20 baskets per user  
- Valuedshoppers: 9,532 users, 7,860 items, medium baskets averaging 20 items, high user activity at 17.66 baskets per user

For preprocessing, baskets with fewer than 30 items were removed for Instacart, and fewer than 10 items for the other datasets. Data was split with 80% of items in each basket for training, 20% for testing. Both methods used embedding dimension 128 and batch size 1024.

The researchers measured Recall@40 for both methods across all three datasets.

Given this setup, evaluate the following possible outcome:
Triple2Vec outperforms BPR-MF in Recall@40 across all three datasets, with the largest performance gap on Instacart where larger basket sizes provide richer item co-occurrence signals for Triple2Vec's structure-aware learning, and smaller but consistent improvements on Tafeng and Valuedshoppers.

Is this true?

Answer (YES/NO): NO